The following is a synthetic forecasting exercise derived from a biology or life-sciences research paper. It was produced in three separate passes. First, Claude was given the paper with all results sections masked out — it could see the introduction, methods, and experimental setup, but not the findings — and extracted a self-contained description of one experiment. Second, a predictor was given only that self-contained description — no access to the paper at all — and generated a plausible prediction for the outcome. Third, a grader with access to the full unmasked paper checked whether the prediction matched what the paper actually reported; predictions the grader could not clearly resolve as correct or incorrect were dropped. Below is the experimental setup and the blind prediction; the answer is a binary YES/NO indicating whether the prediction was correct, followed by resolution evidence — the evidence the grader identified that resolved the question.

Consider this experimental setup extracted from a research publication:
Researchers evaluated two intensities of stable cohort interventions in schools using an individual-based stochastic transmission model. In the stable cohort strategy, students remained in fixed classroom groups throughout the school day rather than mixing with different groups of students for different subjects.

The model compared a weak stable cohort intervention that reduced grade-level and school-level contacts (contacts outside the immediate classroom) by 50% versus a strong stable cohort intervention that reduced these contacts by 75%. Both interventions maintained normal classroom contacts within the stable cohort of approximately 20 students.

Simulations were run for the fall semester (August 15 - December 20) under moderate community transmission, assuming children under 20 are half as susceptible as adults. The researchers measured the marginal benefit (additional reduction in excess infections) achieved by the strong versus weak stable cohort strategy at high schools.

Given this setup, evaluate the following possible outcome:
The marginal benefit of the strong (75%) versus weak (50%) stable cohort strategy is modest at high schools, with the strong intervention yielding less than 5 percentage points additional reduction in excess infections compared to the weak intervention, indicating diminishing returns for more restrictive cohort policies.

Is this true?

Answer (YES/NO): YES